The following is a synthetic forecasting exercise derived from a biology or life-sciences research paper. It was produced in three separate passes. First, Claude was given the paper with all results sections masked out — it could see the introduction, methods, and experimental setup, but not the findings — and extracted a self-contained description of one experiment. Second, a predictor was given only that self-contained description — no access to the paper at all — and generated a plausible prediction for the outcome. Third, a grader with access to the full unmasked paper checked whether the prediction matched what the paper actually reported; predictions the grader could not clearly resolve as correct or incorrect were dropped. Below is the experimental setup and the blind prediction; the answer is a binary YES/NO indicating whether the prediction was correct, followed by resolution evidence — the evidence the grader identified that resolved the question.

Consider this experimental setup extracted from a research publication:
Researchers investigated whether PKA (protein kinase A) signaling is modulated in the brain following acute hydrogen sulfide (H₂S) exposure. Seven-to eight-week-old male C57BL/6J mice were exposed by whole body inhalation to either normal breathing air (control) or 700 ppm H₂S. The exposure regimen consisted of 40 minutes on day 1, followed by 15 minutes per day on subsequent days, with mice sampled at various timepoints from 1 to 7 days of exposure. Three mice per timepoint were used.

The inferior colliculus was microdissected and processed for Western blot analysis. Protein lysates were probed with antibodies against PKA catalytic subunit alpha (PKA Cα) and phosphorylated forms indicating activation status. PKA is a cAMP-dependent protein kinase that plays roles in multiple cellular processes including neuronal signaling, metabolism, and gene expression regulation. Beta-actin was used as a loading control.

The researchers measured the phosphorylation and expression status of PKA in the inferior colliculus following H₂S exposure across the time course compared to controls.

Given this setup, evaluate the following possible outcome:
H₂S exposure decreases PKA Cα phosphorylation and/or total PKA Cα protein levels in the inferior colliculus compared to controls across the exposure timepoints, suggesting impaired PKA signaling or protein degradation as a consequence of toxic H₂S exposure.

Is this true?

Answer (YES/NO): NO